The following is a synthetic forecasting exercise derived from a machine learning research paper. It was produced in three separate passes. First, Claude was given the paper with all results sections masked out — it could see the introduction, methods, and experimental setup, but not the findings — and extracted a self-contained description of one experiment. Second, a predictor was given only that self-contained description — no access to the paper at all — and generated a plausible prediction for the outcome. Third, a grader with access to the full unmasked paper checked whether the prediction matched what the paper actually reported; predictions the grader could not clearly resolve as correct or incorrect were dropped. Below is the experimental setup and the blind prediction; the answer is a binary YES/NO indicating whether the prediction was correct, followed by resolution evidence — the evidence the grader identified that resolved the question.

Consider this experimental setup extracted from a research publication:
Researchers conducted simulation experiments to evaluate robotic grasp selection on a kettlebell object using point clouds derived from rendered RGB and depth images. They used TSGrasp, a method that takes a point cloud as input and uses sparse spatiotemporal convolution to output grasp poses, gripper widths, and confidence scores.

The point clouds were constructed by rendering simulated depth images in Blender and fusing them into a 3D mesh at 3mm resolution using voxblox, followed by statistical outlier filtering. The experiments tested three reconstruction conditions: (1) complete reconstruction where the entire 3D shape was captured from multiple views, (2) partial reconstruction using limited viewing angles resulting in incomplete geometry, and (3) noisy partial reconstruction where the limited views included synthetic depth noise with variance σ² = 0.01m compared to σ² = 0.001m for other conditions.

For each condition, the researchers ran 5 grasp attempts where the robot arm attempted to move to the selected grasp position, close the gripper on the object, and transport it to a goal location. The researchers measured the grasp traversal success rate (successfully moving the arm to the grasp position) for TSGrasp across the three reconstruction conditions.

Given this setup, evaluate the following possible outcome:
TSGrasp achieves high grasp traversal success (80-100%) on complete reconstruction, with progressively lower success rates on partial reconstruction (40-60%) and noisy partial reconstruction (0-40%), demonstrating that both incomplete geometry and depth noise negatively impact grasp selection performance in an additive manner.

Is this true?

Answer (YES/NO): NO